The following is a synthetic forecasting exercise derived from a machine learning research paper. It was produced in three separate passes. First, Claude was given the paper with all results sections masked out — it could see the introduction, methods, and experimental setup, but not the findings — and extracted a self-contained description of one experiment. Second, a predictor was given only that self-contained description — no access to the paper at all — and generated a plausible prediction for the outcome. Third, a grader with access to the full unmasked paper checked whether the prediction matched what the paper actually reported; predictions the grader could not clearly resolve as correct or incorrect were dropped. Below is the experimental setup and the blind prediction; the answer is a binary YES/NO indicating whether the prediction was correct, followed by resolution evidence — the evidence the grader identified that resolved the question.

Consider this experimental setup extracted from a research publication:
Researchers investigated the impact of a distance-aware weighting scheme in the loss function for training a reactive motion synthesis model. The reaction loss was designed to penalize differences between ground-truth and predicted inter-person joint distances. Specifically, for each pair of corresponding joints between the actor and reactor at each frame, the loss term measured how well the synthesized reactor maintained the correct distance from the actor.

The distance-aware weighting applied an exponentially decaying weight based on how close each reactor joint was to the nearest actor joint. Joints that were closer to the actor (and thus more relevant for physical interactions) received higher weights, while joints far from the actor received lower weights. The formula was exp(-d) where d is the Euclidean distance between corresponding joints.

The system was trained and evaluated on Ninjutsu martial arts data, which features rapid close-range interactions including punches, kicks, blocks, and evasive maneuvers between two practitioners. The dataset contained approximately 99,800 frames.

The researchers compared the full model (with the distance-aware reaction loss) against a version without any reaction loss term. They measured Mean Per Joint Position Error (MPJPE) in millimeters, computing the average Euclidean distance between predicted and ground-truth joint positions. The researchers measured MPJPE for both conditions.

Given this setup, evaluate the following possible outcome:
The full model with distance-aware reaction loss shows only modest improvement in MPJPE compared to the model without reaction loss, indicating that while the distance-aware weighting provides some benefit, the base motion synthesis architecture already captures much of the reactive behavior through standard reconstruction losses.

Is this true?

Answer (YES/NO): YES